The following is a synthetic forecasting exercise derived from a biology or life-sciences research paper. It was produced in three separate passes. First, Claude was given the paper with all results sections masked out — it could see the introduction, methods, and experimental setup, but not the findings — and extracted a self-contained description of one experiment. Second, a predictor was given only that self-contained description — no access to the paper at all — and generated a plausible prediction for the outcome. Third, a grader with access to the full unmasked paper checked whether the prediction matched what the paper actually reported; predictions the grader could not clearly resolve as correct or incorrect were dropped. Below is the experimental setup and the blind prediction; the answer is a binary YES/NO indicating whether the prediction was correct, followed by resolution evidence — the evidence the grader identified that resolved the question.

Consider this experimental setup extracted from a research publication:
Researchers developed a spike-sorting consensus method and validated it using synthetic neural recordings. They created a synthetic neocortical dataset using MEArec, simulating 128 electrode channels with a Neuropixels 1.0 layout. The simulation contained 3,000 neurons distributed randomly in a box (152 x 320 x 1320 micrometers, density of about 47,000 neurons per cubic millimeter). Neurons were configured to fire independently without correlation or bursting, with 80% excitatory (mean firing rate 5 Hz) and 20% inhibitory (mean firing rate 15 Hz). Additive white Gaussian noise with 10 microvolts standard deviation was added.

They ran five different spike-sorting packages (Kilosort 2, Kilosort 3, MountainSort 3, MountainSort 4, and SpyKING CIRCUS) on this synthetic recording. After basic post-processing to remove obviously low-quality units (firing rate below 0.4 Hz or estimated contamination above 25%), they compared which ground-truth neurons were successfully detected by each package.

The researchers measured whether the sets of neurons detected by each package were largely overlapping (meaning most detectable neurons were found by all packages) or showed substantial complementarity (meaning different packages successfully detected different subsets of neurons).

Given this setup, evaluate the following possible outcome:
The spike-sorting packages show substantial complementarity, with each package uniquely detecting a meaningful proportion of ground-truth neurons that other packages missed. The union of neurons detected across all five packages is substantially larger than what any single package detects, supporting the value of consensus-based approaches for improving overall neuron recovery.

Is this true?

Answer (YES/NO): YES